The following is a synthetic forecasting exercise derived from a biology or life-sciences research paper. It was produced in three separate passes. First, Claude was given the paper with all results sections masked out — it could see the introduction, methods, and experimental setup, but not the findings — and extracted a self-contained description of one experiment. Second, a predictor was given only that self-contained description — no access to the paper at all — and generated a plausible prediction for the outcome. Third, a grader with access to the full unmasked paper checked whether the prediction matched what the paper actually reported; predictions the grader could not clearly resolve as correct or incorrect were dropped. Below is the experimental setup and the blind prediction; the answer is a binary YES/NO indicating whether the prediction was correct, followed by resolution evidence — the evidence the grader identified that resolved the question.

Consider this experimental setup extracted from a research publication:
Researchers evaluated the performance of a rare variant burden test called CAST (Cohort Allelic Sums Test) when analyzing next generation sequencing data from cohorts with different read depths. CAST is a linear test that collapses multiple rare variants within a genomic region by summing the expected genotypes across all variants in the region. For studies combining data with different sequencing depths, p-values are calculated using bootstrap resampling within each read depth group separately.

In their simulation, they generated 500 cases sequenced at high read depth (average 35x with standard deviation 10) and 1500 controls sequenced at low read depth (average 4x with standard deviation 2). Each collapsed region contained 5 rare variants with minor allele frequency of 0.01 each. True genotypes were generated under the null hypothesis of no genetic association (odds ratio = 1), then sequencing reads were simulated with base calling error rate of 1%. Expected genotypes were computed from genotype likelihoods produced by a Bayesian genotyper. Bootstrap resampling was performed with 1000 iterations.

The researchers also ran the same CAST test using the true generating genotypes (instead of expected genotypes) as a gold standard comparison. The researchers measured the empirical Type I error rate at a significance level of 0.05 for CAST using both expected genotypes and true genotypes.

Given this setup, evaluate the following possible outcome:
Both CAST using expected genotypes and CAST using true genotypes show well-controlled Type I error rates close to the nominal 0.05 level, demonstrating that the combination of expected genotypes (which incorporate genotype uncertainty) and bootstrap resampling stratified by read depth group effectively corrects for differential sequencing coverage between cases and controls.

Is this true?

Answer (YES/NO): NO